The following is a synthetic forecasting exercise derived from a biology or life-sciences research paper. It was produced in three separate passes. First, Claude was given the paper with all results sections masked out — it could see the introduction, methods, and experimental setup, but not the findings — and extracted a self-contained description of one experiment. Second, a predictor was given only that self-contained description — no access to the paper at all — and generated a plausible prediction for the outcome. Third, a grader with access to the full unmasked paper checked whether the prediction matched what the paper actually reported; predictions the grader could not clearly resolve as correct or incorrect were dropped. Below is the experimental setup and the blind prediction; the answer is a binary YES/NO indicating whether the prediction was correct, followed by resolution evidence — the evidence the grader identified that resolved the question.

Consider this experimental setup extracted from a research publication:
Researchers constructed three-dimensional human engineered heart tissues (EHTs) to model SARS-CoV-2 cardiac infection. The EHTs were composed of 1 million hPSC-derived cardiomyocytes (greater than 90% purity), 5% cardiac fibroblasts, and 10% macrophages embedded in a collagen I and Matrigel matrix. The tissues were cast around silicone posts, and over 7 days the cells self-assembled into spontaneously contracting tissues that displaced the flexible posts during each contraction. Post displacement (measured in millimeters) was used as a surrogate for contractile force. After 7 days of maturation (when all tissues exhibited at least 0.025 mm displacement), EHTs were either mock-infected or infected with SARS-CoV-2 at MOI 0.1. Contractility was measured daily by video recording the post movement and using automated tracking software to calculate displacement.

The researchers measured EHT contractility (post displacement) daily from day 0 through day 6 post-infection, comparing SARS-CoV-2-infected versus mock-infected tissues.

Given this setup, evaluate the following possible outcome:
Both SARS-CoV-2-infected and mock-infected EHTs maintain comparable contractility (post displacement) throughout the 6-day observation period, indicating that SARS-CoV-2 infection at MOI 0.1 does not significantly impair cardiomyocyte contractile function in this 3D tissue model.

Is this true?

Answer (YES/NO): NO